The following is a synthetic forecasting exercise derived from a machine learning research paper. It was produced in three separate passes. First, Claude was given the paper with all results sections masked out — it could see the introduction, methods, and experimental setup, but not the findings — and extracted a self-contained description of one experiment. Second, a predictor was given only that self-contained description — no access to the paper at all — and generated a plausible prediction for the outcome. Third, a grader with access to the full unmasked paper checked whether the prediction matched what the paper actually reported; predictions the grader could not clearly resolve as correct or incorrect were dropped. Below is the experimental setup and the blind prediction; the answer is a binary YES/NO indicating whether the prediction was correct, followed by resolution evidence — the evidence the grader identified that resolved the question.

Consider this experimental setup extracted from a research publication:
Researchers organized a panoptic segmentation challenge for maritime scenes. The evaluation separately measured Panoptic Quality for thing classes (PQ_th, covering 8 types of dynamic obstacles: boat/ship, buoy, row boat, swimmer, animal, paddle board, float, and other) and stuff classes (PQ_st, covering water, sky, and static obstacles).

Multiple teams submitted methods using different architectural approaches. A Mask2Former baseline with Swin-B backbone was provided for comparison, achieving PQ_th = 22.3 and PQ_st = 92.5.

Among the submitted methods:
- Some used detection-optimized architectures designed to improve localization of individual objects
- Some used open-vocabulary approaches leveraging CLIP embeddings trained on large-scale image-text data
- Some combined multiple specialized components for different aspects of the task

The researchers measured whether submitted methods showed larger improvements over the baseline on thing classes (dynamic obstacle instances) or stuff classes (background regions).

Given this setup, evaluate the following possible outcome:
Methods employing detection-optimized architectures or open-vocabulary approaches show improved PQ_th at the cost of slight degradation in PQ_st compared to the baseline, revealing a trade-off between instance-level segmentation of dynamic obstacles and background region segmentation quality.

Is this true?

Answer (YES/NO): NO